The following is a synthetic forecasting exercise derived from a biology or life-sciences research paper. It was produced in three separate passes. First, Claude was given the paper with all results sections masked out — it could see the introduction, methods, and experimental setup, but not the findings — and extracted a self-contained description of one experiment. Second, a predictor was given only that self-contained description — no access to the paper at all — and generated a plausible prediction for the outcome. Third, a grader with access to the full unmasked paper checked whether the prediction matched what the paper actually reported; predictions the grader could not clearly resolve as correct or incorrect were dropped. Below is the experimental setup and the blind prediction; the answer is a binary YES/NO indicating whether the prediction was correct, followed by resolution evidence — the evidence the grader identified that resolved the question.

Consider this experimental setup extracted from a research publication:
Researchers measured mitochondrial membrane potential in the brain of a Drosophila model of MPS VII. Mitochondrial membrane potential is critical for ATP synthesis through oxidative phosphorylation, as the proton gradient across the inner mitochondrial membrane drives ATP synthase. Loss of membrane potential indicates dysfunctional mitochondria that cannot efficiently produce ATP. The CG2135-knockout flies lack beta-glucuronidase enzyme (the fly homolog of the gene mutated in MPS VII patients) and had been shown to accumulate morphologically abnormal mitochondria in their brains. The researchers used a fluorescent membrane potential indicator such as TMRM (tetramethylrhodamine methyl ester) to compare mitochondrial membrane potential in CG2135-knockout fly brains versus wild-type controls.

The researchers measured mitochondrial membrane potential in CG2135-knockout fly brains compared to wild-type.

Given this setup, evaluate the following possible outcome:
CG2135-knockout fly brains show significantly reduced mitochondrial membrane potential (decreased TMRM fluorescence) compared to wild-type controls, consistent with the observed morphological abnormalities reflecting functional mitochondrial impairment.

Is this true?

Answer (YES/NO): YES